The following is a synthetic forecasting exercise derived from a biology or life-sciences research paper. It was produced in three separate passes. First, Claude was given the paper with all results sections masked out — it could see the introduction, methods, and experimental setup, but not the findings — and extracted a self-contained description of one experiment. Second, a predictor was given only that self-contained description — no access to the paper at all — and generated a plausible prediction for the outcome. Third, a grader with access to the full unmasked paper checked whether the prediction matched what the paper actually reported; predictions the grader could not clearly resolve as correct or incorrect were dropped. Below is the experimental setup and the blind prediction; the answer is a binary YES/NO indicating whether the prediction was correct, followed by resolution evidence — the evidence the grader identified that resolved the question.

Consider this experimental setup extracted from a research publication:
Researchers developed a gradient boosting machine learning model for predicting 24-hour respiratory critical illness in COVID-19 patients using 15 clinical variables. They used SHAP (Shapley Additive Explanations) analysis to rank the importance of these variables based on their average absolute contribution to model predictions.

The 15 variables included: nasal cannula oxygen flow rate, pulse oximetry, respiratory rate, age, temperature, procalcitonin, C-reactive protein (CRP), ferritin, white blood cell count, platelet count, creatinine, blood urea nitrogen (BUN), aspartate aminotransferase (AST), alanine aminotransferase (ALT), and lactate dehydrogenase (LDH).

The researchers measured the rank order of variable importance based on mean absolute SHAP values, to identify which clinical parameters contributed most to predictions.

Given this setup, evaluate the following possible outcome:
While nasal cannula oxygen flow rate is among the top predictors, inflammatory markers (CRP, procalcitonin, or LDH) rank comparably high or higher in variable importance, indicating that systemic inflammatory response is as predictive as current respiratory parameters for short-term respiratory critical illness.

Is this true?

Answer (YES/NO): NO